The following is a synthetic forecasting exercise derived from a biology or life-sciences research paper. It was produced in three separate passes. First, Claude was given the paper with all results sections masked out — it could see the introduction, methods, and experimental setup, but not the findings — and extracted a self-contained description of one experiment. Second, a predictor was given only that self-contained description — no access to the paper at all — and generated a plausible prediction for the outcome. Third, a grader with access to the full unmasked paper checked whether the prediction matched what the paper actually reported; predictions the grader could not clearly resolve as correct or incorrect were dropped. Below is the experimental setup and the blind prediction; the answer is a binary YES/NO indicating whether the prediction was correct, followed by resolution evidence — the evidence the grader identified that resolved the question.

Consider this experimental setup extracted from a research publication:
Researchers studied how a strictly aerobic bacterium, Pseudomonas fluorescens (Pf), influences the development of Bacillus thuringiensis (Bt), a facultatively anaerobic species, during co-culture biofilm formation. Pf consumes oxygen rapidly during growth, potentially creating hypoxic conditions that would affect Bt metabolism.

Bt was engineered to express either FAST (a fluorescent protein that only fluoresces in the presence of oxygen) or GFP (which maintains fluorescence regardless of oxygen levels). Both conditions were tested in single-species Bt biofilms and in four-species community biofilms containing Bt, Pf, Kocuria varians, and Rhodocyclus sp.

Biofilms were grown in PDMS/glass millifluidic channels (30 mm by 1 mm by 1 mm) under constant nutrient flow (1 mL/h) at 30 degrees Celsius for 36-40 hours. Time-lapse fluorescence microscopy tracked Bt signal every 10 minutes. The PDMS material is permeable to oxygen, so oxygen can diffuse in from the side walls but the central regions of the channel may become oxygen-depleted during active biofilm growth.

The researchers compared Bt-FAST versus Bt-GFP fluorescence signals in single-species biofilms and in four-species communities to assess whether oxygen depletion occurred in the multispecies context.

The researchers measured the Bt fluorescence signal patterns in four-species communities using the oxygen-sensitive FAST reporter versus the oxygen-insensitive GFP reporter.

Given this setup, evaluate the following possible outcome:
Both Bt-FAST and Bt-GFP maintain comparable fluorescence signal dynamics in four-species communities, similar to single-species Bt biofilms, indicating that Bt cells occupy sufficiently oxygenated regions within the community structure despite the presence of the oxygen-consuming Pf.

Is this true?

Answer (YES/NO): NO